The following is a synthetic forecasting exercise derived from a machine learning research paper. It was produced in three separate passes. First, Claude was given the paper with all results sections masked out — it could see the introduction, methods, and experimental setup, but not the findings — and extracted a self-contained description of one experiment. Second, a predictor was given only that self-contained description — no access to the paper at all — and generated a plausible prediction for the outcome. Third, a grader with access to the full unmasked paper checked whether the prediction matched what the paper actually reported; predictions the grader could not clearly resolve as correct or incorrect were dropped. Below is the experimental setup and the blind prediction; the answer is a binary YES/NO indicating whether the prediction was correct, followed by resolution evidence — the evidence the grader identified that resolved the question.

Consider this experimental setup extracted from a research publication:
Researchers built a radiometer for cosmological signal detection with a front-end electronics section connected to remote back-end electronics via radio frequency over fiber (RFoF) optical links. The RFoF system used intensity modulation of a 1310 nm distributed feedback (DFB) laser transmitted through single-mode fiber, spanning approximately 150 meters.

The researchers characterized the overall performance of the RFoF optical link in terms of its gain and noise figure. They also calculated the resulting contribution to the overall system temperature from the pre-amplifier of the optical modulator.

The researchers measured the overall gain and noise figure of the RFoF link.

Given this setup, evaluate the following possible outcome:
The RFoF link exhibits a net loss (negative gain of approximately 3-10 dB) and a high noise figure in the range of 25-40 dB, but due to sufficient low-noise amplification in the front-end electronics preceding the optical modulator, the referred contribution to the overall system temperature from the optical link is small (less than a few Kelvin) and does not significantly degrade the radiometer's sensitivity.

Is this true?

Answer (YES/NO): NO